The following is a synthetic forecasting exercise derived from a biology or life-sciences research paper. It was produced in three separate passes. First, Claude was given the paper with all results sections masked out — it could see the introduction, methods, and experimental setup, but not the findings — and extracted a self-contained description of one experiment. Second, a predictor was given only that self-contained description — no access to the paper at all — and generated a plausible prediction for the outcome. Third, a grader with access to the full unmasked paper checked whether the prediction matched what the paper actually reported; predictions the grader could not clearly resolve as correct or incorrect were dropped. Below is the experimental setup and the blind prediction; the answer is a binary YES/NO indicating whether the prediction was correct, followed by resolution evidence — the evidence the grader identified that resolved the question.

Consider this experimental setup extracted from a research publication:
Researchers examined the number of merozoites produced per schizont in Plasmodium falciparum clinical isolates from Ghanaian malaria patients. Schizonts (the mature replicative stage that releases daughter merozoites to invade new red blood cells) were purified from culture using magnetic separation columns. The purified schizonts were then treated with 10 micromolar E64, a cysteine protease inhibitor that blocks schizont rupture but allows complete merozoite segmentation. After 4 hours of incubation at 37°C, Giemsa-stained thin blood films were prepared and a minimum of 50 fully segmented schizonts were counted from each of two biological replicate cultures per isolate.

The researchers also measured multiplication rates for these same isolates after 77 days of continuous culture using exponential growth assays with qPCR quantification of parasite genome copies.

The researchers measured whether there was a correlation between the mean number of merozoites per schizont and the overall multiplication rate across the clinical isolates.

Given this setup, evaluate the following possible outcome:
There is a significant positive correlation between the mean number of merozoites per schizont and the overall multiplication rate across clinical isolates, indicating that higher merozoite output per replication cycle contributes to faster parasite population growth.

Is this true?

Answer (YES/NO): NO